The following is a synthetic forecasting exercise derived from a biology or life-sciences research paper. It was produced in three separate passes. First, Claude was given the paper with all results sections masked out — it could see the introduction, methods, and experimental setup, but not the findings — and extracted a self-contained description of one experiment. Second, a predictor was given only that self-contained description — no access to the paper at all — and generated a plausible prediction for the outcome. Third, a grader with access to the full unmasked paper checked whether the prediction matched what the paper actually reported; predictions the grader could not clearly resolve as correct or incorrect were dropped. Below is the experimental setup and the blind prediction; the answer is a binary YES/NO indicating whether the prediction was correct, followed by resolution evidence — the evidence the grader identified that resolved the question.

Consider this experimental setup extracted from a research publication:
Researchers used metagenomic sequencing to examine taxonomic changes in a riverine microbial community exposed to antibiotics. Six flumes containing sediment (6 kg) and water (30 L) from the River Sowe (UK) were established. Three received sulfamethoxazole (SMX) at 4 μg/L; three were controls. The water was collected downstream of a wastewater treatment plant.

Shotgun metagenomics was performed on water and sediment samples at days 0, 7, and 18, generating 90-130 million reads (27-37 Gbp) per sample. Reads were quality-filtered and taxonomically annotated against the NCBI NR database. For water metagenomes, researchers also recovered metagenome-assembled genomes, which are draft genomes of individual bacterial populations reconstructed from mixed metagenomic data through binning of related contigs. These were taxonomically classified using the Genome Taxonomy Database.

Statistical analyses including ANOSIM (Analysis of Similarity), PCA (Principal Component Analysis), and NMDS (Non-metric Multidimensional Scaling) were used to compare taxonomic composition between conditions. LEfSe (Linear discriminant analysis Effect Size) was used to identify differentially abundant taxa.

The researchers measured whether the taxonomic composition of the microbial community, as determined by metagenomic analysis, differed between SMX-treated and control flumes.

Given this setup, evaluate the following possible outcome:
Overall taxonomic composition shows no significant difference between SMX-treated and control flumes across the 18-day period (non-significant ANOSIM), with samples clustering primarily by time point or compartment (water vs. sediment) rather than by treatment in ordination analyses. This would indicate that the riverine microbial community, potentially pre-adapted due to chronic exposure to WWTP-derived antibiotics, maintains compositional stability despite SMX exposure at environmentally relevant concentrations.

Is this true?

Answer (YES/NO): NO